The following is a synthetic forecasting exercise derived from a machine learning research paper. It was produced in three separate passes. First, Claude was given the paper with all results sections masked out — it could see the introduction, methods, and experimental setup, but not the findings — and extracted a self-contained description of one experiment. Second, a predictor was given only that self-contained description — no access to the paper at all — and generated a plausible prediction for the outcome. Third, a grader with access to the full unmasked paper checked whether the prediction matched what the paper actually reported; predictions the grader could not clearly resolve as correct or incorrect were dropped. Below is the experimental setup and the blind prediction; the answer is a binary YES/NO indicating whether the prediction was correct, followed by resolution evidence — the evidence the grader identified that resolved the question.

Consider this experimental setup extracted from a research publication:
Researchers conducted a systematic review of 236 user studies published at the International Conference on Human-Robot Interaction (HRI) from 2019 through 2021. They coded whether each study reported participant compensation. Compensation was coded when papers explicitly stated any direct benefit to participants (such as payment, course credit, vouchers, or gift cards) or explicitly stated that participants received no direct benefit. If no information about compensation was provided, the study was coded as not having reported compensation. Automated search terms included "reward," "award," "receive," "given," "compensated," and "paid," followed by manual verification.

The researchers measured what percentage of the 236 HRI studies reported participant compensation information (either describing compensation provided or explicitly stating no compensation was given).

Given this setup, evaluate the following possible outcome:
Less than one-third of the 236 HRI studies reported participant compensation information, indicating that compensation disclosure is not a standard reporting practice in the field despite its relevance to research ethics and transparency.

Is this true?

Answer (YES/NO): NO